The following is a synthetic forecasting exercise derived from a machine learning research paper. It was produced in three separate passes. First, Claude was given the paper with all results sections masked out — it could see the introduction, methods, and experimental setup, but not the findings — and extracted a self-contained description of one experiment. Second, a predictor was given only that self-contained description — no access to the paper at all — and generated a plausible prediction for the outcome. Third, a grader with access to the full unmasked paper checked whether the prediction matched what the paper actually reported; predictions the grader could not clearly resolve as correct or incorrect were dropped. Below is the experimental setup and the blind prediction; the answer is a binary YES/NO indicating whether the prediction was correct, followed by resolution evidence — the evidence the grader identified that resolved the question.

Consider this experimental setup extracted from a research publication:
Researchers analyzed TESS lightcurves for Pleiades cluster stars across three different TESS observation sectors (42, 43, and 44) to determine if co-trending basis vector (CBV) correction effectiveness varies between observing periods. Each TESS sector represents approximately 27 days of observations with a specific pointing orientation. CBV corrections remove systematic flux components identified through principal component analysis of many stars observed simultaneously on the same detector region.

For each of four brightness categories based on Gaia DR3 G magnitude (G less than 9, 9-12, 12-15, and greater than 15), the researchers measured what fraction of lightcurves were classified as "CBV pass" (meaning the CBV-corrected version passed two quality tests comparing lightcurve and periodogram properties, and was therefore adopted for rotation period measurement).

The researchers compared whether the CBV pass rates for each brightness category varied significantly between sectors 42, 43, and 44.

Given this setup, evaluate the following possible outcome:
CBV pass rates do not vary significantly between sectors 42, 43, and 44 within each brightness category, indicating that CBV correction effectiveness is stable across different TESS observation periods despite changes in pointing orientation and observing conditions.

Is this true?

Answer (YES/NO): YES